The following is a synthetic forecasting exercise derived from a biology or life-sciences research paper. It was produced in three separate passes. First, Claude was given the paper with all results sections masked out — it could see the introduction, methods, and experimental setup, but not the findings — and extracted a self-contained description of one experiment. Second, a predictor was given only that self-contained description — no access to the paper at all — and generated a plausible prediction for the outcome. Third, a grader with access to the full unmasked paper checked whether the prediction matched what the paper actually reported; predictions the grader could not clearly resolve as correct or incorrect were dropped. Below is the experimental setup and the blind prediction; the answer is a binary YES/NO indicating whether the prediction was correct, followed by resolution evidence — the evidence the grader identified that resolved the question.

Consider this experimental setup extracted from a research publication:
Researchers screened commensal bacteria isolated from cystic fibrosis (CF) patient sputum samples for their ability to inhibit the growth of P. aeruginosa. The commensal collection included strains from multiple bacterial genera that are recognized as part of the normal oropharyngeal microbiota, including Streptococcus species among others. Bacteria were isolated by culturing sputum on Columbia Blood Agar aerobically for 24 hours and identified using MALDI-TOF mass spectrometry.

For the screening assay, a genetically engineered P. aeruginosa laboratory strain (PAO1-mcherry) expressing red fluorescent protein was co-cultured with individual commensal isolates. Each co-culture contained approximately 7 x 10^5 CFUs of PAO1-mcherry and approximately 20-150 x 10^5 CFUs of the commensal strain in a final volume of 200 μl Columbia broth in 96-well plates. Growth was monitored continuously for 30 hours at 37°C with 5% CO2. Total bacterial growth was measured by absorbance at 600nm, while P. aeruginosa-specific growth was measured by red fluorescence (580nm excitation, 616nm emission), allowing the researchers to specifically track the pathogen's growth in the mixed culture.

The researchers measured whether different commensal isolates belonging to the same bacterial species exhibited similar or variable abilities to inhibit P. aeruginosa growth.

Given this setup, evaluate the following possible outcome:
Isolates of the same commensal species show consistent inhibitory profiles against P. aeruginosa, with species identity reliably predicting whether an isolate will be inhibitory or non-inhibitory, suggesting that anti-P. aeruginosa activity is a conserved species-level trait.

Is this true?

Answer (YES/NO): NO